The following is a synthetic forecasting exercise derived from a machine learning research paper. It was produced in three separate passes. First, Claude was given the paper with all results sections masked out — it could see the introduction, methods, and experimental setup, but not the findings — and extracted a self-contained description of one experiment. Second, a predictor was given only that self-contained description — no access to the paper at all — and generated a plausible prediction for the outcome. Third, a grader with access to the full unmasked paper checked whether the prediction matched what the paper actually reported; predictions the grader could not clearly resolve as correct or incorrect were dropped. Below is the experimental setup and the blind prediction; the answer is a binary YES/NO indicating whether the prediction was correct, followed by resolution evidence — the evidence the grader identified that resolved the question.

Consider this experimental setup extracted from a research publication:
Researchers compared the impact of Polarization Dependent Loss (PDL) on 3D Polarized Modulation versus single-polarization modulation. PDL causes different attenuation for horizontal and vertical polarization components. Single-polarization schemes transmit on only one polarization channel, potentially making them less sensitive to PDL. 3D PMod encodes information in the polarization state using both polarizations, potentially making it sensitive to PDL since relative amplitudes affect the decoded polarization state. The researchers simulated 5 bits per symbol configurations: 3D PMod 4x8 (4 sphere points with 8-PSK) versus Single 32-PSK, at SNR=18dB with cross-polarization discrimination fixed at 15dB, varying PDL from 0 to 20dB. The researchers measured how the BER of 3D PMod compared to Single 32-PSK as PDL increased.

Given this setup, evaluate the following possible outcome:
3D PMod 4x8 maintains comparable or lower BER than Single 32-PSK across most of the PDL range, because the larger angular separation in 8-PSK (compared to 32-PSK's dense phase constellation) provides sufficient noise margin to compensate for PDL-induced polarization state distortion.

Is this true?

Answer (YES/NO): YES